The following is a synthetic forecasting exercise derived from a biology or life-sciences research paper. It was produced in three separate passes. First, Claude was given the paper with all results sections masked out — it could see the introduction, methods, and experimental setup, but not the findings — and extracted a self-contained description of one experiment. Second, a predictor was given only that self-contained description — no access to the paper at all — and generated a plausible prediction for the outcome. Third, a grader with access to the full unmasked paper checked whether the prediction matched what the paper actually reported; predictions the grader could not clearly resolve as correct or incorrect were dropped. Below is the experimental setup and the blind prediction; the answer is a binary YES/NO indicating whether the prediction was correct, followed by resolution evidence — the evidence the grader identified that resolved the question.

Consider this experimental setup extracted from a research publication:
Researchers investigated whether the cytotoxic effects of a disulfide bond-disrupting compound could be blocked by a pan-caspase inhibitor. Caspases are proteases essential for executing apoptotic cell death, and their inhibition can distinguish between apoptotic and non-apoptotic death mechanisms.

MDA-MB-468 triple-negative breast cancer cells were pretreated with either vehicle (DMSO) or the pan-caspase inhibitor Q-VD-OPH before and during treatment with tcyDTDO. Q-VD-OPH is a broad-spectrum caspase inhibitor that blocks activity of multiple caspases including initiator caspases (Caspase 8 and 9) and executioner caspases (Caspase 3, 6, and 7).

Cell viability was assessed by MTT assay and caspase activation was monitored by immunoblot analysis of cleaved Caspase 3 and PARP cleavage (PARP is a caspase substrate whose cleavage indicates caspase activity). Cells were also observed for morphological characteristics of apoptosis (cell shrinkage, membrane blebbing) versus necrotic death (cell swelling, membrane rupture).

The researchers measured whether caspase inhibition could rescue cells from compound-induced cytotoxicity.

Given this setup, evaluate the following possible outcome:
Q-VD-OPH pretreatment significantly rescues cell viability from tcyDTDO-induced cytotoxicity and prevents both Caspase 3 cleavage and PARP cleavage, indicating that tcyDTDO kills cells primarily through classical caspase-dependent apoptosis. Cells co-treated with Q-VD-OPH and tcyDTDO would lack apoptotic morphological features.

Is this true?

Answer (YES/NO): NO